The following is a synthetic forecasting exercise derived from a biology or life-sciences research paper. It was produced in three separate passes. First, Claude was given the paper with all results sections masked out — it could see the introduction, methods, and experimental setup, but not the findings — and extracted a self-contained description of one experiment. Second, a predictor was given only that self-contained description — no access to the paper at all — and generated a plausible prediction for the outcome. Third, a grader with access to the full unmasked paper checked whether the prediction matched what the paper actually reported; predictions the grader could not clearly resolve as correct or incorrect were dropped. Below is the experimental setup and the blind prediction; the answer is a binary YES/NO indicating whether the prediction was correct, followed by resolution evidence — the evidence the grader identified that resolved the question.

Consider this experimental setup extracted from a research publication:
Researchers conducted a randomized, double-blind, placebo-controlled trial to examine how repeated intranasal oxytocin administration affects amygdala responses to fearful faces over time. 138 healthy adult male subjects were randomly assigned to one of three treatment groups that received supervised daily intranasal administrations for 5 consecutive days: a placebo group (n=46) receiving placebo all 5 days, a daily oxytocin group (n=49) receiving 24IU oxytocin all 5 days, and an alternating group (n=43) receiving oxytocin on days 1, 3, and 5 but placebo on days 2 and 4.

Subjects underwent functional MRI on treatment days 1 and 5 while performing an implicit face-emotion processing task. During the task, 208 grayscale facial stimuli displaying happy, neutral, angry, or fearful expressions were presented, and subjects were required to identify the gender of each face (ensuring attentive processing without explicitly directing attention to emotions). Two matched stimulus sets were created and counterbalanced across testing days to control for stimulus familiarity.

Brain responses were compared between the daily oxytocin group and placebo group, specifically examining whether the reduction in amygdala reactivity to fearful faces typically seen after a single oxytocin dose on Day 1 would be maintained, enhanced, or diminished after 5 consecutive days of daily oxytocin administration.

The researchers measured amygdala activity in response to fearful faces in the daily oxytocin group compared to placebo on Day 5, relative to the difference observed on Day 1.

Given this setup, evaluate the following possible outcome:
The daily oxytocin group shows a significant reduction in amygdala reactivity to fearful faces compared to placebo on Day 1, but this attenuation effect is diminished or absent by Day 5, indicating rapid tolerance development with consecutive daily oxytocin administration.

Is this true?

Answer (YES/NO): YES